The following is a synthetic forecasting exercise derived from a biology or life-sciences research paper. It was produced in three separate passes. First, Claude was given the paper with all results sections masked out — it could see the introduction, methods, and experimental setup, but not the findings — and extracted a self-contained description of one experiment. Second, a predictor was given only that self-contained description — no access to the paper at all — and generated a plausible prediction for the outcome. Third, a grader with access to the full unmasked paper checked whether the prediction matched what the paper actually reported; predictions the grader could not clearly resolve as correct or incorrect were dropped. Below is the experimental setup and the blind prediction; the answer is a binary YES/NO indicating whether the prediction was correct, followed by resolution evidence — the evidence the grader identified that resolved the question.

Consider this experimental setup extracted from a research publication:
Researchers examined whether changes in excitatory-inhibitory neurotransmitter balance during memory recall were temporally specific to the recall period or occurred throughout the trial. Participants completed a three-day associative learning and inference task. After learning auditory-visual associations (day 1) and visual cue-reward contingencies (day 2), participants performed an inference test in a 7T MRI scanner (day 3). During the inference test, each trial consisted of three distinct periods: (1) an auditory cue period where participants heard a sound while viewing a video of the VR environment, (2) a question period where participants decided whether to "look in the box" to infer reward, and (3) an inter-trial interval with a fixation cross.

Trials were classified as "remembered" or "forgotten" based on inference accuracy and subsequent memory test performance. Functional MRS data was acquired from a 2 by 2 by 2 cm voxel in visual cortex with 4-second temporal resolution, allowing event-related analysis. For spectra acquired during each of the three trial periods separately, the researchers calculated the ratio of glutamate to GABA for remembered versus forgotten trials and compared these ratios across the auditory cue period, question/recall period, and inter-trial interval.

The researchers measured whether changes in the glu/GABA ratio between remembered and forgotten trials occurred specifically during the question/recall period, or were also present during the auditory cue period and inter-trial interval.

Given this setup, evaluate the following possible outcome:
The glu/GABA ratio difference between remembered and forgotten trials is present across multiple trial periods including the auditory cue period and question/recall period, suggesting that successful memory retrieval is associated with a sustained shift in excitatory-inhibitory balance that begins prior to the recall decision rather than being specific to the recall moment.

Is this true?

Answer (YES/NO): NO